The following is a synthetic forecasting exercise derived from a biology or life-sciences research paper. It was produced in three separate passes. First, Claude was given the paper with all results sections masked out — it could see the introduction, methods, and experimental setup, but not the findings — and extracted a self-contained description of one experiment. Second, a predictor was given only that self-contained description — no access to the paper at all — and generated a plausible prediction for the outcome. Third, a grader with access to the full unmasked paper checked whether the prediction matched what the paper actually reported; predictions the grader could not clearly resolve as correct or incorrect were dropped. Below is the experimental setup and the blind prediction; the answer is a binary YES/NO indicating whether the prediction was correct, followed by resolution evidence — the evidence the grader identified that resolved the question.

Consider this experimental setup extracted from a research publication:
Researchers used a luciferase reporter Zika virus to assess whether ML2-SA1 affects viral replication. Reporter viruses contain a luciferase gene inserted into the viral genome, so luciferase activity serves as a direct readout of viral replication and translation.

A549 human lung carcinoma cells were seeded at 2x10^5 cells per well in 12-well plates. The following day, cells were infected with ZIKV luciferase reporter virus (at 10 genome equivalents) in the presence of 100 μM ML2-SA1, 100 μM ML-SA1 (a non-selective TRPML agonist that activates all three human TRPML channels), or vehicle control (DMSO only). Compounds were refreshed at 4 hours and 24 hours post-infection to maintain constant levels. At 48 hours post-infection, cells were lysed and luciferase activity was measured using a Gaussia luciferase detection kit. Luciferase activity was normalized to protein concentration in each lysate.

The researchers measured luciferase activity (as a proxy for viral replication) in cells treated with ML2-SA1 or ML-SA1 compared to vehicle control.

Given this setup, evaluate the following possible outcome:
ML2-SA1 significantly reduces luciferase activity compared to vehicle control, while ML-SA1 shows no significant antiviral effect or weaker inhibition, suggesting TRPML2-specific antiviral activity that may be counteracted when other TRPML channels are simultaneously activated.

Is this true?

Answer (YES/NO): NO